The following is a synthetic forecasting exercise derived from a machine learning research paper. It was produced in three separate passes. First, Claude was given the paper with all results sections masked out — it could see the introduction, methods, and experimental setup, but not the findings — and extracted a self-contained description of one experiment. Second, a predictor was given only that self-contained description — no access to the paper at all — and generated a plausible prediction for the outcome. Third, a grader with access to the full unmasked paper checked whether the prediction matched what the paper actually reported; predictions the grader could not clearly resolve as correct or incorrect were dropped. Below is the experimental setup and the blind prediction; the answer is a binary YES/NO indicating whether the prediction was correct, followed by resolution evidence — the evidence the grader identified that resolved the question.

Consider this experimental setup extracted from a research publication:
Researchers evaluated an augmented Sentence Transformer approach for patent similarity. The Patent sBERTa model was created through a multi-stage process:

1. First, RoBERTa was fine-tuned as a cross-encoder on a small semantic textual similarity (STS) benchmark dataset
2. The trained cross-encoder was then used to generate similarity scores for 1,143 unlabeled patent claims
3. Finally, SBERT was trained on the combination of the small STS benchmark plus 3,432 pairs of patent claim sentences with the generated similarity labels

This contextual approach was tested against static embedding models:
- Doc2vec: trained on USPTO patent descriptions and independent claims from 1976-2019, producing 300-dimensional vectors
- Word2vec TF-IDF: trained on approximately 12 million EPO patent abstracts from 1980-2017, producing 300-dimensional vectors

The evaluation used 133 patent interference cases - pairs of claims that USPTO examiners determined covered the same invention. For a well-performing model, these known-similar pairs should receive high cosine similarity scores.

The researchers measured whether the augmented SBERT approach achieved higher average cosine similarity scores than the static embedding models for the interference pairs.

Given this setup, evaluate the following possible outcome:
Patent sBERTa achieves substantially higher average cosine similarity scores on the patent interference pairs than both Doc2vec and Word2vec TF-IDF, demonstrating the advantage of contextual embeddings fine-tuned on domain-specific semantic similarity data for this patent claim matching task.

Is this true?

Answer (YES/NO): NO